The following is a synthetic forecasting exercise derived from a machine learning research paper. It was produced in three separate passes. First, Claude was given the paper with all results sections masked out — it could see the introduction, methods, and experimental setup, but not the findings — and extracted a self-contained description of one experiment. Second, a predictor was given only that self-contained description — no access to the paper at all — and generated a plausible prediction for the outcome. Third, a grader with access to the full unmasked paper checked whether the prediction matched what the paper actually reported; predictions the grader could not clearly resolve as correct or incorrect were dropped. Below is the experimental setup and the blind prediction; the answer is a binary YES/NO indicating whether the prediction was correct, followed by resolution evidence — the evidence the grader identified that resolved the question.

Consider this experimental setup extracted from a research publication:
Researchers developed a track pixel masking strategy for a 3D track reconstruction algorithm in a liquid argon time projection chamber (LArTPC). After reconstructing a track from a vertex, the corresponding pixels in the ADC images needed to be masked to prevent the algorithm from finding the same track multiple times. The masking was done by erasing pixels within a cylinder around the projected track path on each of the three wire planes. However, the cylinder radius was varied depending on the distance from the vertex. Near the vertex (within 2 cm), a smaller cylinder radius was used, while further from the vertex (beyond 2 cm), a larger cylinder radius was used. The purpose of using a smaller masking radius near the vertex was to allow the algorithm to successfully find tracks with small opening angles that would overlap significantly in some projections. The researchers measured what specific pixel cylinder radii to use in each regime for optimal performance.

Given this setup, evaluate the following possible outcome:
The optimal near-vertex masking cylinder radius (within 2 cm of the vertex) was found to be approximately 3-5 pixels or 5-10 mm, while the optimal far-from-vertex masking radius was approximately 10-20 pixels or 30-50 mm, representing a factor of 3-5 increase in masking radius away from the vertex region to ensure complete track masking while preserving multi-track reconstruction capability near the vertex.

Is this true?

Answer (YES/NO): NO